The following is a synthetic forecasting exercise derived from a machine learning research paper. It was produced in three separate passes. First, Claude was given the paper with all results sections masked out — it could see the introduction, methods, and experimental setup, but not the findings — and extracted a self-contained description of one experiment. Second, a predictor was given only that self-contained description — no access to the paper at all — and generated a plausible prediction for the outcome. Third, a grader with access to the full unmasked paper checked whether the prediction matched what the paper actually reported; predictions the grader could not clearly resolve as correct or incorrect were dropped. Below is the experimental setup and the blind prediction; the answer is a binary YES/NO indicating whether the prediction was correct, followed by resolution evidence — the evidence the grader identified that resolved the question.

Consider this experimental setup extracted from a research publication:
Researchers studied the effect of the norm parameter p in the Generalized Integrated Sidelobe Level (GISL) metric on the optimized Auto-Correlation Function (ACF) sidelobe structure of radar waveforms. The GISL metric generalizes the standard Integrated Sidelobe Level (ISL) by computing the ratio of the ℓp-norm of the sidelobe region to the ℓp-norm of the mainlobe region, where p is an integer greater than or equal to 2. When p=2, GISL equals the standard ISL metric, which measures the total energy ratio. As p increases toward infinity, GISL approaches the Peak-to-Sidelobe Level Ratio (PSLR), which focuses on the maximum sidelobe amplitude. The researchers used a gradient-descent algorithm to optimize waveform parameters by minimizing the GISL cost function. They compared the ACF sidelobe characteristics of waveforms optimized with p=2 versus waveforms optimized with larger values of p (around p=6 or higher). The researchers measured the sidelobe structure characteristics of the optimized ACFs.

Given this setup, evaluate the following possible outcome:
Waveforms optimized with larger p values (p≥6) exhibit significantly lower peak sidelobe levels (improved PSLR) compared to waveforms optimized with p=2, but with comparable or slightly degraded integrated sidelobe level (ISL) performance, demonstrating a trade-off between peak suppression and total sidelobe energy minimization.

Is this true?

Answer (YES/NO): NO